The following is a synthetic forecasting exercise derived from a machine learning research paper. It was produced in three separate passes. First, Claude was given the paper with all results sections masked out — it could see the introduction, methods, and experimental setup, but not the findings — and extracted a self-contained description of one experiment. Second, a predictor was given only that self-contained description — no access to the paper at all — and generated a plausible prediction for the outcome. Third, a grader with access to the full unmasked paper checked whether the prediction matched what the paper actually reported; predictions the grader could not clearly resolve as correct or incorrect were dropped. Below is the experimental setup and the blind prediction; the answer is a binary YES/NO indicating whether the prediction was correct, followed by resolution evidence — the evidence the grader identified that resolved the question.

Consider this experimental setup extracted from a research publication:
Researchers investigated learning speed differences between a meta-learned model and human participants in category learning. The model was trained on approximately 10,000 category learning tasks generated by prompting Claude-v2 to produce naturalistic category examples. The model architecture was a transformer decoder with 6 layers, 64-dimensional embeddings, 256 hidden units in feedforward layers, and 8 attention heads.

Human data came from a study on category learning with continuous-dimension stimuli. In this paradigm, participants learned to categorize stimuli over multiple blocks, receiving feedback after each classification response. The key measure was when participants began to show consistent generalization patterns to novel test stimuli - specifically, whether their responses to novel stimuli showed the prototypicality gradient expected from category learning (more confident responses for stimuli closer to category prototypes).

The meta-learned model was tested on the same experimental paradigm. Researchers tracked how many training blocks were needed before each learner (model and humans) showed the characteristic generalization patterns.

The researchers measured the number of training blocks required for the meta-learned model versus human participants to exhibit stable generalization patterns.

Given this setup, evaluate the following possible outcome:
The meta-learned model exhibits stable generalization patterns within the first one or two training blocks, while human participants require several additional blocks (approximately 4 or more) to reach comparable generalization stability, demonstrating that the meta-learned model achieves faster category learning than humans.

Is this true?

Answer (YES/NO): YES